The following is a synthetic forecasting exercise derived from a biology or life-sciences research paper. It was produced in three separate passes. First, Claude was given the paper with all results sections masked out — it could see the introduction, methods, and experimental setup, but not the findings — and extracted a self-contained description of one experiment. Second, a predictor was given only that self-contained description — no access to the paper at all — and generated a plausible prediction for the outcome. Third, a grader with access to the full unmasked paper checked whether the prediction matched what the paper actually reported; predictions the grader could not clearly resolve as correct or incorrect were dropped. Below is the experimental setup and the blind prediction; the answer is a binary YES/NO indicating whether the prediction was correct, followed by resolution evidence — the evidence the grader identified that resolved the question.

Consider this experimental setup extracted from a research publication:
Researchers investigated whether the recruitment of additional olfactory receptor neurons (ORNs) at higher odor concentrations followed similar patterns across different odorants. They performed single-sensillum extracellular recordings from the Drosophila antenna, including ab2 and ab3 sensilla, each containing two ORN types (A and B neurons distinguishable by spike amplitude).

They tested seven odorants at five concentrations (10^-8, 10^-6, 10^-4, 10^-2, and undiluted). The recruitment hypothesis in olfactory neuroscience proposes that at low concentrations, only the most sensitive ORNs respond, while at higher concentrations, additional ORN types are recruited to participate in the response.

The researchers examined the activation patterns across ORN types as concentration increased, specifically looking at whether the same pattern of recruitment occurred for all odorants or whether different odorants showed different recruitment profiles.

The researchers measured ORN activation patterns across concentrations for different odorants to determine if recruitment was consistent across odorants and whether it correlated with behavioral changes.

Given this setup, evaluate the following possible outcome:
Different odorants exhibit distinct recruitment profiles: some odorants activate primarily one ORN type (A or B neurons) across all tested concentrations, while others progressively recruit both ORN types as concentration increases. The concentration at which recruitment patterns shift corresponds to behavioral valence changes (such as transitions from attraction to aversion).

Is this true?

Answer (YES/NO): NO